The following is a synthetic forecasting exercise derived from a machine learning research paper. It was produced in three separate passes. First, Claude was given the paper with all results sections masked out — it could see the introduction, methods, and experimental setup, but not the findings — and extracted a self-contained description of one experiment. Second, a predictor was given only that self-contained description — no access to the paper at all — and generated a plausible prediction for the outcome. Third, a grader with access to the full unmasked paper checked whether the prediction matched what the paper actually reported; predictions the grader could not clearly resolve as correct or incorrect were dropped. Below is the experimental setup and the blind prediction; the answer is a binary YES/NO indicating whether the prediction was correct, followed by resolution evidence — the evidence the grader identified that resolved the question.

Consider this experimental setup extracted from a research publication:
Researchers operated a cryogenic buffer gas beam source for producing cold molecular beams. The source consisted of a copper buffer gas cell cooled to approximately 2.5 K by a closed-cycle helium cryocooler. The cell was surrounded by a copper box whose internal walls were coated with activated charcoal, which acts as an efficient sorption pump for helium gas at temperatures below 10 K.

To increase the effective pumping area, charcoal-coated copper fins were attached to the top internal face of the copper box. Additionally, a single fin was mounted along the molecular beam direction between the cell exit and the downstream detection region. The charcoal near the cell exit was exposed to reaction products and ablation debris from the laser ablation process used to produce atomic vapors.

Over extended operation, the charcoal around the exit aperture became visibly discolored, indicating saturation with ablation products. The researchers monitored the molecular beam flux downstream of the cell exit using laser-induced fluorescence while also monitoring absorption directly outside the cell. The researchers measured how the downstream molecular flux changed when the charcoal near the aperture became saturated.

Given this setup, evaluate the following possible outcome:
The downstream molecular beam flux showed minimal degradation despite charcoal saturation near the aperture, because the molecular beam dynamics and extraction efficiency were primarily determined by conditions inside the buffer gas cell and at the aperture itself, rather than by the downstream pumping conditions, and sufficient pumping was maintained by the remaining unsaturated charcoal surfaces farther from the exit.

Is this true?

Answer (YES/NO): NO